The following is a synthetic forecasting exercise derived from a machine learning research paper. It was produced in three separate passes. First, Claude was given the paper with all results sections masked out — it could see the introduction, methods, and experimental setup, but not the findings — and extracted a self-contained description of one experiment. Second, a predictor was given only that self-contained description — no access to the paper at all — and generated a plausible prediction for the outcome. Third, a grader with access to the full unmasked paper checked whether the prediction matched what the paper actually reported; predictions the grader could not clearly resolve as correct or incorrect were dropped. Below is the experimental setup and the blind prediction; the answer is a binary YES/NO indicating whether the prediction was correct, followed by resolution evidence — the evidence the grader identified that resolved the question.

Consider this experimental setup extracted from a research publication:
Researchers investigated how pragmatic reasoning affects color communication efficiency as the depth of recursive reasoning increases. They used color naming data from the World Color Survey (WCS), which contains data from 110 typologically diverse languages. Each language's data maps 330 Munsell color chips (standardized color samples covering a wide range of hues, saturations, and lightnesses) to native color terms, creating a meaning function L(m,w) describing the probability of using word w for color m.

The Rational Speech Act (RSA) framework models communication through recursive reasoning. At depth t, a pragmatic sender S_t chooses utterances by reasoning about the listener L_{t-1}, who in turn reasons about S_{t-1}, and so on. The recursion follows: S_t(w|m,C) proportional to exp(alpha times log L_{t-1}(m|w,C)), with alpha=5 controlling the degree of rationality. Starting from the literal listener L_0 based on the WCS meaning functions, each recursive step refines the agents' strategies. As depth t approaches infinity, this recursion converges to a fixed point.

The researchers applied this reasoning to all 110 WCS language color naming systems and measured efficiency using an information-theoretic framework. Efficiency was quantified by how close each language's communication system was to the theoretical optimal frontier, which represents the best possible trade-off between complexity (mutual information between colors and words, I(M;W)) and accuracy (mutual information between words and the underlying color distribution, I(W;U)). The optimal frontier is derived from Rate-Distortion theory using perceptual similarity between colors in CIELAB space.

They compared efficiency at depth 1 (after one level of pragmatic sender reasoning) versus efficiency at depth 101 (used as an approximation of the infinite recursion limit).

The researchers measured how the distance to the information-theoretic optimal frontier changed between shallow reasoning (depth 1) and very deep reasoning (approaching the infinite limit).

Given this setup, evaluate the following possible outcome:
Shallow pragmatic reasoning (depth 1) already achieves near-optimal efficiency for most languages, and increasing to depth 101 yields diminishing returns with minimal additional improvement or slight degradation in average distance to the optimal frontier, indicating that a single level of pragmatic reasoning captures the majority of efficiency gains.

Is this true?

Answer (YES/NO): NO